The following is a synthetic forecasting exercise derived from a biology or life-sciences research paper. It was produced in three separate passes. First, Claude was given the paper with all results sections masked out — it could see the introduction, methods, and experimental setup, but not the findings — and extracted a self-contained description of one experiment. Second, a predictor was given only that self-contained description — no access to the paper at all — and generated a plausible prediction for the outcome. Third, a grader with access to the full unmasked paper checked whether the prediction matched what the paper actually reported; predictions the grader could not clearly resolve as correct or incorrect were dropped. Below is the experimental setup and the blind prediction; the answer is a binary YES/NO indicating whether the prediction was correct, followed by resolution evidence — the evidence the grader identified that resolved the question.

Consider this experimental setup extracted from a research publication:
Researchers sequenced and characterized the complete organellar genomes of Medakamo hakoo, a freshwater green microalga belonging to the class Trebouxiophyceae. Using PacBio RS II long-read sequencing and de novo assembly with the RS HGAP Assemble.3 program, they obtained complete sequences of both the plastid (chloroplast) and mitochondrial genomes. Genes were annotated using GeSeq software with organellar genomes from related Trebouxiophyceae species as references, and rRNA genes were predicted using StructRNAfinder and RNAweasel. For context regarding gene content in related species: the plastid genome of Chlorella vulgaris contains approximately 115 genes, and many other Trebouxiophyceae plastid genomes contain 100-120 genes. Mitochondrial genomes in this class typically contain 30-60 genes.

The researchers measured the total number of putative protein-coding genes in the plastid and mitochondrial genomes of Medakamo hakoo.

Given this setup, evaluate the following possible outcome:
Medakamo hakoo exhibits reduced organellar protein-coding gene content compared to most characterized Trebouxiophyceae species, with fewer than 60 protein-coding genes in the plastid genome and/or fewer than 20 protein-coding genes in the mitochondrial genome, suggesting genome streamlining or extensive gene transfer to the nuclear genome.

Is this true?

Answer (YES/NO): NO